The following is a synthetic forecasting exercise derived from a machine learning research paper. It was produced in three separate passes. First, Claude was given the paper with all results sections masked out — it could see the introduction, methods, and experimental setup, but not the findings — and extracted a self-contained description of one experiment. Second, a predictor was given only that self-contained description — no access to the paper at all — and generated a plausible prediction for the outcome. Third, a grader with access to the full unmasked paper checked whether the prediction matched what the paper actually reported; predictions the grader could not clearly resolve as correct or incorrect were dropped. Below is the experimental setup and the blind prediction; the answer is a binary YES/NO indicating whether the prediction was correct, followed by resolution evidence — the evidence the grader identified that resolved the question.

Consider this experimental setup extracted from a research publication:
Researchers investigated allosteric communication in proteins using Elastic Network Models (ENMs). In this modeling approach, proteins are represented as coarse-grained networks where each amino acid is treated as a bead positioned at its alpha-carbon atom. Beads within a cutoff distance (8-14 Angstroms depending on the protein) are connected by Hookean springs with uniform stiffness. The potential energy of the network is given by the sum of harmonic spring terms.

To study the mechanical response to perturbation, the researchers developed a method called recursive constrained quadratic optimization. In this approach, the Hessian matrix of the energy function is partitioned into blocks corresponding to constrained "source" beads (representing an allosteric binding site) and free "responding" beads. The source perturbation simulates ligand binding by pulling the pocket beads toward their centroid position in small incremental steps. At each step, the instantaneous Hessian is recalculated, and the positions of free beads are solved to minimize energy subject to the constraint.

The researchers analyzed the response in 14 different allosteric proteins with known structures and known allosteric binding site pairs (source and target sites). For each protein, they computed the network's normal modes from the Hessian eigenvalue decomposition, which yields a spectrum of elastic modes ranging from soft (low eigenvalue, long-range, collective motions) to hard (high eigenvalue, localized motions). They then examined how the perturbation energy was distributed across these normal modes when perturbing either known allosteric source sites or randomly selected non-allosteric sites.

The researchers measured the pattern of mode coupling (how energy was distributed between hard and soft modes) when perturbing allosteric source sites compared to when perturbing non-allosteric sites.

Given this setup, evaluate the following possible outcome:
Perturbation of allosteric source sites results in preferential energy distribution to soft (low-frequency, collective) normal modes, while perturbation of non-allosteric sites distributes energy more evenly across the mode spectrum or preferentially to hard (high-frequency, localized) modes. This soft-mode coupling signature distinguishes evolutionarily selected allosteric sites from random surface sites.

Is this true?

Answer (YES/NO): NO